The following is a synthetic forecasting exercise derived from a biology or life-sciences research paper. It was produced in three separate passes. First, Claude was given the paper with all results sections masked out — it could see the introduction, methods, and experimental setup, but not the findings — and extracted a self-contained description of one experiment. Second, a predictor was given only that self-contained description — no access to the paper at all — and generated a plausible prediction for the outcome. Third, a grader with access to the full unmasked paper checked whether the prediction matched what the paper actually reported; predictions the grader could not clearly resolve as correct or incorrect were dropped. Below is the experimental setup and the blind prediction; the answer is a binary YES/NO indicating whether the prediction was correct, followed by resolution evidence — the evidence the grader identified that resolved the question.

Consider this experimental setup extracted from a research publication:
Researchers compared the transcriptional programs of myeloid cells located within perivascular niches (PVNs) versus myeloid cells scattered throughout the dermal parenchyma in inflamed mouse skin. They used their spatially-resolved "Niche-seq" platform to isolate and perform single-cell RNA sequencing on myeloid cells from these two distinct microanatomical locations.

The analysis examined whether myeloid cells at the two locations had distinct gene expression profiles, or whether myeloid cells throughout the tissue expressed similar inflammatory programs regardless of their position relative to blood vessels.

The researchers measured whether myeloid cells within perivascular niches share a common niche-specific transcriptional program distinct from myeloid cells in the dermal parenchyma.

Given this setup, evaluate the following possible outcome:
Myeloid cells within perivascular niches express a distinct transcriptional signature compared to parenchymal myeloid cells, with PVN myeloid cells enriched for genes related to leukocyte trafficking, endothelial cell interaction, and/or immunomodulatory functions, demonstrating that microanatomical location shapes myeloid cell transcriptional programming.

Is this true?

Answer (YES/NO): YES